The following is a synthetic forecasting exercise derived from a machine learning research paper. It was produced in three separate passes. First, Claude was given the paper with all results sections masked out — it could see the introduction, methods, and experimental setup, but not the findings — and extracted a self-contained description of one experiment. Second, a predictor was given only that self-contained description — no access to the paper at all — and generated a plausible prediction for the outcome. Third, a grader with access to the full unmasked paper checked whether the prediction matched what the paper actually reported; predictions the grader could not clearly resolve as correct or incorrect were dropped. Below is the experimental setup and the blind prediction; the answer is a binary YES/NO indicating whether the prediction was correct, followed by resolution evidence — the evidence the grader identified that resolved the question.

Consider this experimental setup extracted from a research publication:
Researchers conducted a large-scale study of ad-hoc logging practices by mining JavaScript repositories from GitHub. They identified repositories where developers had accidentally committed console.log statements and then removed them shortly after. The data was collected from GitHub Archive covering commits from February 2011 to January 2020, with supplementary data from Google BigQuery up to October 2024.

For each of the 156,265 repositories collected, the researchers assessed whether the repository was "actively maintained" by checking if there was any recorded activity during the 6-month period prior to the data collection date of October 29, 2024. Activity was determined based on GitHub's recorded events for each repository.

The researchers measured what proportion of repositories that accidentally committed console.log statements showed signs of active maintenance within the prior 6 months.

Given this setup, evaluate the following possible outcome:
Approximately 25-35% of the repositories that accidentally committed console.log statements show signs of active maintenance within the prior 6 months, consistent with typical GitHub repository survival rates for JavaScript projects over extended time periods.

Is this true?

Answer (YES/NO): NO